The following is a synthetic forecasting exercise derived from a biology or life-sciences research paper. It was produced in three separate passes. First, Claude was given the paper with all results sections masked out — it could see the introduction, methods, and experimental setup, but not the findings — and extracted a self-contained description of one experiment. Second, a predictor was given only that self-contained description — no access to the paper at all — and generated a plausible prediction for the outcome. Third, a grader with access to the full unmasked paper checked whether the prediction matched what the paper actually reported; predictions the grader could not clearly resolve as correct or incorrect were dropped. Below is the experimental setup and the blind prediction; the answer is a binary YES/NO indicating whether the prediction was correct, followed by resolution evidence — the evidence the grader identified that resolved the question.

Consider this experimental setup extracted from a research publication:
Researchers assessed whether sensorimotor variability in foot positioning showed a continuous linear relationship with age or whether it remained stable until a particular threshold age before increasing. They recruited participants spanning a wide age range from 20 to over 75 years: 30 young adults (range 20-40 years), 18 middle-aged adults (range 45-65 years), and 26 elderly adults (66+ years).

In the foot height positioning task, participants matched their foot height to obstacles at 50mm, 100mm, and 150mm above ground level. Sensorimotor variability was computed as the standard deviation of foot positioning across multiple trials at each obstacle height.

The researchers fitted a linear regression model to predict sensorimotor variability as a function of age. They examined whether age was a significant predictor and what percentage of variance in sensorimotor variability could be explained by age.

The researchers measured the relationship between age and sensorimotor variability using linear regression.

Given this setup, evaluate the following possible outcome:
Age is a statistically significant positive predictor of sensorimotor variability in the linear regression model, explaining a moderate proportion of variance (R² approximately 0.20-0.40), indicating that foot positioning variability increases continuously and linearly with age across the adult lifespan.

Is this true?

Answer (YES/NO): NO